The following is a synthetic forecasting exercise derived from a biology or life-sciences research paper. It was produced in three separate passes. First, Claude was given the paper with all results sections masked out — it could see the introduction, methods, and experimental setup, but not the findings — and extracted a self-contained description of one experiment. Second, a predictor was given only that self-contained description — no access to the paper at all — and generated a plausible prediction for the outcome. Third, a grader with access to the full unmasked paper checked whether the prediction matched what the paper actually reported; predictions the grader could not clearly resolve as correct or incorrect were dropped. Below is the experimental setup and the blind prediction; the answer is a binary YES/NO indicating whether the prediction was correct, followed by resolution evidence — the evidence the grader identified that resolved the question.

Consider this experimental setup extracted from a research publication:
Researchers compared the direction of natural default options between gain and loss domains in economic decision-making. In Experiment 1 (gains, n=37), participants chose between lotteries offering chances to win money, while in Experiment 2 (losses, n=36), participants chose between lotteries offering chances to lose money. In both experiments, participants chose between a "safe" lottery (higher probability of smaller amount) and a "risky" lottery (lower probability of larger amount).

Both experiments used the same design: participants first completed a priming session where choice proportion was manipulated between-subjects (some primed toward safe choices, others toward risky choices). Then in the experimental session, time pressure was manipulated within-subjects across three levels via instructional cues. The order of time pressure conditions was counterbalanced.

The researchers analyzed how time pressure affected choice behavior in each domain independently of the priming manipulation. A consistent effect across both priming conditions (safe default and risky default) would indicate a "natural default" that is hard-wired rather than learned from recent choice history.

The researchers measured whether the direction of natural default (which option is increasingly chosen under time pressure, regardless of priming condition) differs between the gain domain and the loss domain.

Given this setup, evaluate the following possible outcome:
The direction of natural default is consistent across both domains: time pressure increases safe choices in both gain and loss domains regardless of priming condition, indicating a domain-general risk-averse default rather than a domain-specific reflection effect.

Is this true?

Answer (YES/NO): NO